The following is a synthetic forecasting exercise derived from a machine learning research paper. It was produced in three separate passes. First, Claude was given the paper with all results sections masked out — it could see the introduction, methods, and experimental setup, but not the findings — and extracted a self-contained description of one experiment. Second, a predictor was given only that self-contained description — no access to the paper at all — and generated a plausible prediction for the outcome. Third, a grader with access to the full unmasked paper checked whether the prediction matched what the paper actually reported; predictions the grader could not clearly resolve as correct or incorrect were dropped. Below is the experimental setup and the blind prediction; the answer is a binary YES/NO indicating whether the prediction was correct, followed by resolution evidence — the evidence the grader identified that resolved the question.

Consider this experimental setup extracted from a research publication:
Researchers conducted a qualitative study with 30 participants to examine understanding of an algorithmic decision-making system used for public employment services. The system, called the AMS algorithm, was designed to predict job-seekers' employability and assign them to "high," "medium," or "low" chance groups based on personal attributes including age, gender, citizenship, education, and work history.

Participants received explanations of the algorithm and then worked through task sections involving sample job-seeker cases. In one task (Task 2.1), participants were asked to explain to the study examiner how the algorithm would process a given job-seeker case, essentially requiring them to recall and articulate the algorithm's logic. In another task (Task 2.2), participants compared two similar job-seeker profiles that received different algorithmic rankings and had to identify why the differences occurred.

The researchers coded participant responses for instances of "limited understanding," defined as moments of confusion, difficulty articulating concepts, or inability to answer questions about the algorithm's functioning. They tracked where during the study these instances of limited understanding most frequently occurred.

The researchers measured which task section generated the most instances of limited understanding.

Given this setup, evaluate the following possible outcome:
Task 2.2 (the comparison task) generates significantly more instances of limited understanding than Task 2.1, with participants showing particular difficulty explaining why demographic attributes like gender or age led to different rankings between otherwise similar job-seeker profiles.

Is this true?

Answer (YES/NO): NO